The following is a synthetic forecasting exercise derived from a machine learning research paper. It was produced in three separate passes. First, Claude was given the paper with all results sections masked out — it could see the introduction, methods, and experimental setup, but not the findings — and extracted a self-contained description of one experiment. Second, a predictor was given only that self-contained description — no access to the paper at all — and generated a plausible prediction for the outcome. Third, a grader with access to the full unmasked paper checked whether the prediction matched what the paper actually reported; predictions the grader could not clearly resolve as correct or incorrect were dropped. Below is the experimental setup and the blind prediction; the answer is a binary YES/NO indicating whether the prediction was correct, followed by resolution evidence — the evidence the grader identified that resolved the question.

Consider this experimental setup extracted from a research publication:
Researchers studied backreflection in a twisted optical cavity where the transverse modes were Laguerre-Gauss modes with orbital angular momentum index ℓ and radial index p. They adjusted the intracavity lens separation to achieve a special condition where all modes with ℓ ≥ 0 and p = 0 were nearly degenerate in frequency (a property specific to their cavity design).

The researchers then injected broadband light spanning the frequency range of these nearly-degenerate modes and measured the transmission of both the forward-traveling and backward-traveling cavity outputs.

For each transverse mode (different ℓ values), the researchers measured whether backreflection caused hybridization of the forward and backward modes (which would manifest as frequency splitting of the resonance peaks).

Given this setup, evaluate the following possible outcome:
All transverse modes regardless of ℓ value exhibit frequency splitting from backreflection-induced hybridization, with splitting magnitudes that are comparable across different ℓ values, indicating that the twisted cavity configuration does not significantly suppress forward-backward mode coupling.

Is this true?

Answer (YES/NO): NO